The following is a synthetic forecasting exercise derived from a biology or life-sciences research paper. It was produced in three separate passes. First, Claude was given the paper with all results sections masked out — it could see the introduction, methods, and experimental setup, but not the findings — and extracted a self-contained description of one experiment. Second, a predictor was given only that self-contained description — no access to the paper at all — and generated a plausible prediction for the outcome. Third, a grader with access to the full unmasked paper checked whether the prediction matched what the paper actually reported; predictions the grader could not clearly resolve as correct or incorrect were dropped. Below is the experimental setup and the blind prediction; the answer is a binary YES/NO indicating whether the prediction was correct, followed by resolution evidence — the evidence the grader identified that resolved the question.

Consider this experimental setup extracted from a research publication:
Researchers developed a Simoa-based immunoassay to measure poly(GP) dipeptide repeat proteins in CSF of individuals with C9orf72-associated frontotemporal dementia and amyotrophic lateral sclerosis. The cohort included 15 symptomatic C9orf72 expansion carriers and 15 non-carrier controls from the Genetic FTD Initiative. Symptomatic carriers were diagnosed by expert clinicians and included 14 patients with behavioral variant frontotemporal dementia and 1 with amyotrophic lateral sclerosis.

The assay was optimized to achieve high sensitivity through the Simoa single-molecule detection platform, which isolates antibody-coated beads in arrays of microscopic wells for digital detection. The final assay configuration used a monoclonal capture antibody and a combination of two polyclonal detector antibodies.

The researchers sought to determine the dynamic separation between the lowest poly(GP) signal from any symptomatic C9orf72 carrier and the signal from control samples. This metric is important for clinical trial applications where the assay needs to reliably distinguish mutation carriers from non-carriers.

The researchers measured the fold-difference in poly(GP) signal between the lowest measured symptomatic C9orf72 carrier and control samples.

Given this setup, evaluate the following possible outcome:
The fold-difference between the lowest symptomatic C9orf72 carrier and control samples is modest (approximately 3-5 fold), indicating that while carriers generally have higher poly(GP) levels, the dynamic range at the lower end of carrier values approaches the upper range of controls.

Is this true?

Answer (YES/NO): NO